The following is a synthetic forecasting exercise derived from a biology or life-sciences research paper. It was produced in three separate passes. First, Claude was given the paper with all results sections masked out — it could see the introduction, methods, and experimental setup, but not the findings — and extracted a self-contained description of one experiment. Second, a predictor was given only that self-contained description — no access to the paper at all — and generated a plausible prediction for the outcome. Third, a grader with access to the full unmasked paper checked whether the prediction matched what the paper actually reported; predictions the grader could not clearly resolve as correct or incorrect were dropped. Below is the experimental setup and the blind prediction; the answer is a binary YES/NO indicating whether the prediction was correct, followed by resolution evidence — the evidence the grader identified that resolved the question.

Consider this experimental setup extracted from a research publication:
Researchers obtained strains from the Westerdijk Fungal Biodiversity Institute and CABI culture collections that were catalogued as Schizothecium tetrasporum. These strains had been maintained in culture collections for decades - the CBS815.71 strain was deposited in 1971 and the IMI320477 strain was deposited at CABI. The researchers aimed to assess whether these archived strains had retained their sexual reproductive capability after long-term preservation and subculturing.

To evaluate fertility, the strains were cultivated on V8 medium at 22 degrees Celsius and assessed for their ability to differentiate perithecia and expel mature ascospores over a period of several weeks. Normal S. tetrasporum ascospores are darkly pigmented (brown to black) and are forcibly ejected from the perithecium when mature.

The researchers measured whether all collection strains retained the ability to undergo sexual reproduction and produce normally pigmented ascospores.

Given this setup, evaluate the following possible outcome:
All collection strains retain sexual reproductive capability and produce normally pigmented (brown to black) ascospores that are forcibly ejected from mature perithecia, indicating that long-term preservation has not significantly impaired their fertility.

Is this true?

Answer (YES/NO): NO